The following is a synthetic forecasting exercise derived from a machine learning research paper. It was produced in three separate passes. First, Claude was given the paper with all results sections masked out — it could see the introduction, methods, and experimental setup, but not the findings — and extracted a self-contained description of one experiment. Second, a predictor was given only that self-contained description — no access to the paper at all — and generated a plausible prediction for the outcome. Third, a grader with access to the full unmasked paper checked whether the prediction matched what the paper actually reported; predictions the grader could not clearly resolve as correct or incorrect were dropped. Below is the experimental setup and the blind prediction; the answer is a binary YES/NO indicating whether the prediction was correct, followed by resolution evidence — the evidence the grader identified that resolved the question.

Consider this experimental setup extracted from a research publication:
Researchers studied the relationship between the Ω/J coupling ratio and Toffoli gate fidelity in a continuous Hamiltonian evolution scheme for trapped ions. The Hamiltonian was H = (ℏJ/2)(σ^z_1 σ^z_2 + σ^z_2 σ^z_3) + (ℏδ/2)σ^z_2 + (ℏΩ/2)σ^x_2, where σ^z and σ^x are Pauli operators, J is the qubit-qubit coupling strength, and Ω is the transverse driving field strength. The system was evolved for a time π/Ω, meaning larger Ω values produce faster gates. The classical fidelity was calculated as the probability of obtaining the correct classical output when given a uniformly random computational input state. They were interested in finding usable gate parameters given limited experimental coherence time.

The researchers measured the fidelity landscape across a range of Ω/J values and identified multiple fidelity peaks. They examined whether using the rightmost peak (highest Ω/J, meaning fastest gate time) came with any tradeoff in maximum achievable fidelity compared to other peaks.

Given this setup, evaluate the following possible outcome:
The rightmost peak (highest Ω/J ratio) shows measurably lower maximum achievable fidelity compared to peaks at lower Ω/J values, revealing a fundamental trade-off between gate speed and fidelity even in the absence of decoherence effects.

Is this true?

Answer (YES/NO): YES